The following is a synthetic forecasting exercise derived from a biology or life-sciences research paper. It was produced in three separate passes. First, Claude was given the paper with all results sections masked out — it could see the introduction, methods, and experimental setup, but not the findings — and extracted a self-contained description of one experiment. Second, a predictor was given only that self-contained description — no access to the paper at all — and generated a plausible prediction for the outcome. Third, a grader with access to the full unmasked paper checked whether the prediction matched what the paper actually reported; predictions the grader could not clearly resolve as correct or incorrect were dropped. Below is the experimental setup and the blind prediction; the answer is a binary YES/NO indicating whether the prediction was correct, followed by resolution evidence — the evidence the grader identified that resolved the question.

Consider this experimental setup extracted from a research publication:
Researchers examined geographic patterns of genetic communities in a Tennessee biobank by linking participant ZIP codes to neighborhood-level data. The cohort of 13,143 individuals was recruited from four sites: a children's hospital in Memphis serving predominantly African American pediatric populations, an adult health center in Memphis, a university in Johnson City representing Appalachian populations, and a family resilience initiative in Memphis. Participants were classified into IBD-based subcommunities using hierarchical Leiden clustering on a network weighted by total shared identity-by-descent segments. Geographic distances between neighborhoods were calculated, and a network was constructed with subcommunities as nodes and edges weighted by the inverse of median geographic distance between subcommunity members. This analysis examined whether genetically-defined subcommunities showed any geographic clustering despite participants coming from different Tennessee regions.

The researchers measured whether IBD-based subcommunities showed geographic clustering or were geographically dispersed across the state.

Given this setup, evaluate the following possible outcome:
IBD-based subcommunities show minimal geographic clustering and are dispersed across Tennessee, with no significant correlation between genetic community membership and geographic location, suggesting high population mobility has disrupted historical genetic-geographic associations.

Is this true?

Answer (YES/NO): NO